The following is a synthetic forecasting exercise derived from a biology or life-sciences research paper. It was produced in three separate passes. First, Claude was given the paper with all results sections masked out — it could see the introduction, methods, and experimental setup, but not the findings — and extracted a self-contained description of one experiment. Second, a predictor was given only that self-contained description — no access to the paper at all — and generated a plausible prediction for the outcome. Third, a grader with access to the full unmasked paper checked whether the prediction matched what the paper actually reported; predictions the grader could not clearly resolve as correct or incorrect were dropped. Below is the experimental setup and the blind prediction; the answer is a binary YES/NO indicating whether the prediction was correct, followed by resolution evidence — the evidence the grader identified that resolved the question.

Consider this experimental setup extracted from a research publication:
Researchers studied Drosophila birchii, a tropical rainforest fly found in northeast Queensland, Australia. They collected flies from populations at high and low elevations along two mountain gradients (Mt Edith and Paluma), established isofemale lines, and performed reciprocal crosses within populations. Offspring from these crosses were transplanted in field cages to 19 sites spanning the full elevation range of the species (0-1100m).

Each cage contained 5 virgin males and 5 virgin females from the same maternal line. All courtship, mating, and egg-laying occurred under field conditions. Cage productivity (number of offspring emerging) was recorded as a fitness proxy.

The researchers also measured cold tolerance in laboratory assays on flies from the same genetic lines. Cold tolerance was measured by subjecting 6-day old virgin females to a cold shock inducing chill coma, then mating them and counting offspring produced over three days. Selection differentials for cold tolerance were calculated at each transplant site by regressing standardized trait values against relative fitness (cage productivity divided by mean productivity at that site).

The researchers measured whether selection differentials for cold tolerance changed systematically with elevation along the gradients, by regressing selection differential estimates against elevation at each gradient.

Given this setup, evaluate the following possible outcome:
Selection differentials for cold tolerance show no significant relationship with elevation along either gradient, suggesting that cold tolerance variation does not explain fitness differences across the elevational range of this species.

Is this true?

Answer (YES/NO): NO